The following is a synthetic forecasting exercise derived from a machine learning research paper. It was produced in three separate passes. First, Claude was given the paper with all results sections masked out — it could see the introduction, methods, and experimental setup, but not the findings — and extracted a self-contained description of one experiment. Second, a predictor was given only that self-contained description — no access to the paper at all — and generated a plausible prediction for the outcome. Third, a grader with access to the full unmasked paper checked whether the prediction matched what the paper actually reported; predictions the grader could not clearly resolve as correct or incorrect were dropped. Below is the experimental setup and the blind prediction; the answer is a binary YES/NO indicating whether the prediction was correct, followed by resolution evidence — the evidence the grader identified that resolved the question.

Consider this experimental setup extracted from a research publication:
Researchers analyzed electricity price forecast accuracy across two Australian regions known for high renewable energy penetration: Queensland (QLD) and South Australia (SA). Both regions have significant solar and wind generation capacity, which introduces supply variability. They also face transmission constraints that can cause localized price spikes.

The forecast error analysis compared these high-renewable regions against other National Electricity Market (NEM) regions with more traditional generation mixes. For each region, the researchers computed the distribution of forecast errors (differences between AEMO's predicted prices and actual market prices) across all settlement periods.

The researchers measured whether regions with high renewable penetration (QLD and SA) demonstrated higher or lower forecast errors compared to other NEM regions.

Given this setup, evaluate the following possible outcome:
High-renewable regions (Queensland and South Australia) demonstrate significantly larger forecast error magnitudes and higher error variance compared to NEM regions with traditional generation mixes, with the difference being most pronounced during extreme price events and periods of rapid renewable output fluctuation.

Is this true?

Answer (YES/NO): NO